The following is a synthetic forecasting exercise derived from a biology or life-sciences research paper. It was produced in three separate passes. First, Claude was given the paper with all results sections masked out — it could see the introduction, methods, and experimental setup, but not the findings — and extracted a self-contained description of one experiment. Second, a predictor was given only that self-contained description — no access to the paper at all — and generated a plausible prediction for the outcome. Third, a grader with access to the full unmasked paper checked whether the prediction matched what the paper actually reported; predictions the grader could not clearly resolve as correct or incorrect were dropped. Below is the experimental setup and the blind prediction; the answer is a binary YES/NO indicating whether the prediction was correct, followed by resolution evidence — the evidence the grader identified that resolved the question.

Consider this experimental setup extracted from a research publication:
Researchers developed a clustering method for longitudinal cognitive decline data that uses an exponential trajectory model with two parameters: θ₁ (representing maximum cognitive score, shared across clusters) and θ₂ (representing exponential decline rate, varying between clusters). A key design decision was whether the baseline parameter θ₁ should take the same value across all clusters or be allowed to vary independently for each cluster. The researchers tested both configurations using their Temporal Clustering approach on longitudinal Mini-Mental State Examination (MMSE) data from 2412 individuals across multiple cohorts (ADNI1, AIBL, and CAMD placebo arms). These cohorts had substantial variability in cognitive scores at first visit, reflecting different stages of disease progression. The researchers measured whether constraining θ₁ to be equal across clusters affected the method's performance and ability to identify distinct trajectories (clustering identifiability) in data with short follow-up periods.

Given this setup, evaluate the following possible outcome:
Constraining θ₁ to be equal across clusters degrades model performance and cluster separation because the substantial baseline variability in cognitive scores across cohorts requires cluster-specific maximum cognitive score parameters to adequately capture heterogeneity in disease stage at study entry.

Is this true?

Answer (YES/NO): NO